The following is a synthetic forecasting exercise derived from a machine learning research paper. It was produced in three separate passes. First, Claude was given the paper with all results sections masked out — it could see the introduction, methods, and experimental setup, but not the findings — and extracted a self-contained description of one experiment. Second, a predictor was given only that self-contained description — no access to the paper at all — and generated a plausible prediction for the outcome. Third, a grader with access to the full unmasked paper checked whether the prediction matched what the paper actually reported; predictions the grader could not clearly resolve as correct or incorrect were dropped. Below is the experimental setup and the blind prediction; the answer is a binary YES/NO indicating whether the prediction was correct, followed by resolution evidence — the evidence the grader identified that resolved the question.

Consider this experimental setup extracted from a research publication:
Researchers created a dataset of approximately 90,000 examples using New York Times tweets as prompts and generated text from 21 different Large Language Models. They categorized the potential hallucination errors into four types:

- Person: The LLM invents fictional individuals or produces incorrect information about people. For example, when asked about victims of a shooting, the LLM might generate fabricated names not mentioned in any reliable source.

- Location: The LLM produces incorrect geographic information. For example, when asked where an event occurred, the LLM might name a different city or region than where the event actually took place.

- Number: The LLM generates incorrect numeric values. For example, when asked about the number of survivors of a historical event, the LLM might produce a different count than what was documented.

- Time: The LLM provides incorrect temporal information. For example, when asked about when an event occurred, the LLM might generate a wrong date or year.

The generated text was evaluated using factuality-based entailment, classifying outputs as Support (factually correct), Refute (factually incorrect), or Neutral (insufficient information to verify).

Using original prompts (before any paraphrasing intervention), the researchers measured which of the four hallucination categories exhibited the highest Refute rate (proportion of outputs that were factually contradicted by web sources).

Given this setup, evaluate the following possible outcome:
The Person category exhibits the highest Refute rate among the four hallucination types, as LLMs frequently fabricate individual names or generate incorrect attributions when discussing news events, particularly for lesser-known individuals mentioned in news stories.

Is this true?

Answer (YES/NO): NO